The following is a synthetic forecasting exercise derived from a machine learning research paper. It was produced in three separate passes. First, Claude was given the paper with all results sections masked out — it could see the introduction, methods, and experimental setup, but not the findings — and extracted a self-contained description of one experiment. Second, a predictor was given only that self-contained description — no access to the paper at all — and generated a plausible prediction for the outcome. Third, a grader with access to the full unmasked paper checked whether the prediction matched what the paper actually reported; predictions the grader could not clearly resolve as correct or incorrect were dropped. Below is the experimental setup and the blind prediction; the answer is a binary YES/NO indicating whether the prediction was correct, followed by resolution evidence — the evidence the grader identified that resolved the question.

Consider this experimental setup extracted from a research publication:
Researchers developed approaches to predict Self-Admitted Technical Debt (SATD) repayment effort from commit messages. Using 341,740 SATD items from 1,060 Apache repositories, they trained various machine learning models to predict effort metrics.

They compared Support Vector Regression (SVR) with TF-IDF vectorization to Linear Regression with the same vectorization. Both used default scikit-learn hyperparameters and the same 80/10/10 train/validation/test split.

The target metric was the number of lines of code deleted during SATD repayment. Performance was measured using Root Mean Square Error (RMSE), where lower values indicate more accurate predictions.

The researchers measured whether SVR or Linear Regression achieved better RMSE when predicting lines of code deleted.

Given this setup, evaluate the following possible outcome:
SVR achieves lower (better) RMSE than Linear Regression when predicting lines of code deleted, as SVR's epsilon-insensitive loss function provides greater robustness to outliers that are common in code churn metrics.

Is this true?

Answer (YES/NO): YES